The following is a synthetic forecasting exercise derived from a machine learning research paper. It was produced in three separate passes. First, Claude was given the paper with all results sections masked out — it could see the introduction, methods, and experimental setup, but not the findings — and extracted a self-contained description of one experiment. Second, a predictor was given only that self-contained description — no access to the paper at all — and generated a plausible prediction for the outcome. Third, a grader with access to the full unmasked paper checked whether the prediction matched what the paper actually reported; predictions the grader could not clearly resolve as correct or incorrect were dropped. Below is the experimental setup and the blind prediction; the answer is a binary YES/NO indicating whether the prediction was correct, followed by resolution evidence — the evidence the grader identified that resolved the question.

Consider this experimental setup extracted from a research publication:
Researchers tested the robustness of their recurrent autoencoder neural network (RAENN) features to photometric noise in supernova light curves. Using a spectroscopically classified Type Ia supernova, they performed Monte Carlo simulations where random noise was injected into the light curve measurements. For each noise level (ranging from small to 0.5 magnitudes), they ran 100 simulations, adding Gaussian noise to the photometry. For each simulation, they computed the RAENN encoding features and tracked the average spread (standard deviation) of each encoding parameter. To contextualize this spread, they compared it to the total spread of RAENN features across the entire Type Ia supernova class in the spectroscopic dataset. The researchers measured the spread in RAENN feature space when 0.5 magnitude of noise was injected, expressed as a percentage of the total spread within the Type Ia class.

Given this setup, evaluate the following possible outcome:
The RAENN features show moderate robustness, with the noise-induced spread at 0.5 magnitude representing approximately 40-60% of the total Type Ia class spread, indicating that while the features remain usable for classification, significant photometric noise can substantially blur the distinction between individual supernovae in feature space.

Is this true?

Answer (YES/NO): NO